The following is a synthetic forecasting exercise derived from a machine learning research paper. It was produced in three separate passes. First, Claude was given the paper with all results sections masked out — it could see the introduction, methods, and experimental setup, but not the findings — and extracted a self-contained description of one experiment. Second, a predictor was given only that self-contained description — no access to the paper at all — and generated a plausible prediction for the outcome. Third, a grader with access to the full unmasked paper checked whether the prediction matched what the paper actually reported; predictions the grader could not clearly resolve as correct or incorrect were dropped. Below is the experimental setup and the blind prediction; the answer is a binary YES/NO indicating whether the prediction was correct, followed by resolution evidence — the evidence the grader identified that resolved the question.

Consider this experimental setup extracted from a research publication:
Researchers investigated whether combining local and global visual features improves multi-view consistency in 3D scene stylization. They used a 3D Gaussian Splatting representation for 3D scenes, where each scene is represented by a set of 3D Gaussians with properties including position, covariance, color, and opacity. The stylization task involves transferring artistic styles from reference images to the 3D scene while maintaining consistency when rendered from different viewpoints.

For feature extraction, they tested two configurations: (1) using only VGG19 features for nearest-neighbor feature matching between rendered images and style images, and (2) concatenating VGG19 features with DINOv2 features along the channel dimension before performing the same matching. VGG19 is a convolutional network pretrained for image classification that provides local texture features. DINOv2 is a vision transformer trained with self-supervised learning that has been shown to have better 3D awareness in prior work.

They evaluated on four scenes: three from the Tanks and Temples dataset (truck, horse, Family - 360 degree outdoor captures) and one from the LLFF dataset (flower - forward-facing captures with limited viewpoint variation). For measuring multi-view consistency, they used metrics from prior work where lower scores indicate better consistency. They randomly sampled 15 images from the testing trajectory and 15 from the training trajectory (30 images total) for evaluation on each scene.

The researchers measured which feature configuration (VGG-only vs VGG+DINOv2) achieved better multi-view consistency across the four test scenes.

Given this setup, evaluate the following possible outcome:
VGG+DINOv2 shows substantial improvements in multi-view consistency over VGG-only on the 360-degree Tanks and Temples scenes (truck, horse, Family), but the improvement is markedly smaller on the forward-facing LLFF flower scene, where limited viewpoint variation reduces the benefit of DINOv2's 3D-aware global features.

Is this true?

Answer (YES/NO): YES